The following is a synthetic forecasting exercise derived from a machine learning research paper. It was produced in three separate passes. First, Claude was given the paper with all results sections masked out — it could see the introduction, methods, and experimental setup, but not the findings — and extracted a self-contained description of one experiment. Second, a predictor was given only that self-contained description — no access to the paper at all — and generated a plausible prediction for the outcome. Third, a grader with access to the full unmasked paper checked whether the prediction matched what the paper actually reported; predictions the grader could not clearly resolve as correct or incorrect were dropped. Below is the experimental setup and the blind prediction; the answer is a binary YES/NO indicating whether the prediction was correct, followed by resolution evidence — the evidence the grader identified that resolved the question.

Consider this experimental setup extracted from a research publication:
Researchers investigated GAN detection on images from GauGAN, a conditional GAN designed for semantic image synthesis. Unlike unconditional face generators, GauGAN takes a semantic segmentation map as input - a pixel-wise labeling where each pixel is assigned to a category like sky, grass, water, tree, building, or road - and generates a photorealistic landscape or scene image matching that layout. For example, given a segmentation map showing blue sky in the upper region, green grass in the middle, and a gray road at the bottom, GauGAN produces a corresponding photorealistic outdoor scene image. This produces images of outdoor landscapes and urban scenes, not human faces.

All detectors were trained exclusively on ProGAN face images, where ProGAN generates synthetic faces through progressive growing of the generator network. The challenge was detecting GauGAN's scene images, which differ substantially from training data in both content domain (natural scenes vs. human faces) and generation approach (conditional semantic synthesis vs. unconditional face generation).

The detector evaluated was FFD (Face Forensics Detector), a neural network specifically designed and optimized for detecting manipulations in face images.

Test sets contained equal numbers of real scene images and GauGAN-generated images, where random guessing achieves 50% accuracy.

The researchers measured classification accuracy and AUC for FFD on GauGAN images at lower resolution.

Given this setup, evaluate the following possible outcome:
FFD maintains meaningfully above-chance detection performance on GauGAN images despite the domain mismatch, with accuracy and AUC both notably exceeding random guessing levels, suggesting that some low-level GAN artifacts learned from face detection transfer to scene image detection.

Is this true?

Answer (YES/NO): YES